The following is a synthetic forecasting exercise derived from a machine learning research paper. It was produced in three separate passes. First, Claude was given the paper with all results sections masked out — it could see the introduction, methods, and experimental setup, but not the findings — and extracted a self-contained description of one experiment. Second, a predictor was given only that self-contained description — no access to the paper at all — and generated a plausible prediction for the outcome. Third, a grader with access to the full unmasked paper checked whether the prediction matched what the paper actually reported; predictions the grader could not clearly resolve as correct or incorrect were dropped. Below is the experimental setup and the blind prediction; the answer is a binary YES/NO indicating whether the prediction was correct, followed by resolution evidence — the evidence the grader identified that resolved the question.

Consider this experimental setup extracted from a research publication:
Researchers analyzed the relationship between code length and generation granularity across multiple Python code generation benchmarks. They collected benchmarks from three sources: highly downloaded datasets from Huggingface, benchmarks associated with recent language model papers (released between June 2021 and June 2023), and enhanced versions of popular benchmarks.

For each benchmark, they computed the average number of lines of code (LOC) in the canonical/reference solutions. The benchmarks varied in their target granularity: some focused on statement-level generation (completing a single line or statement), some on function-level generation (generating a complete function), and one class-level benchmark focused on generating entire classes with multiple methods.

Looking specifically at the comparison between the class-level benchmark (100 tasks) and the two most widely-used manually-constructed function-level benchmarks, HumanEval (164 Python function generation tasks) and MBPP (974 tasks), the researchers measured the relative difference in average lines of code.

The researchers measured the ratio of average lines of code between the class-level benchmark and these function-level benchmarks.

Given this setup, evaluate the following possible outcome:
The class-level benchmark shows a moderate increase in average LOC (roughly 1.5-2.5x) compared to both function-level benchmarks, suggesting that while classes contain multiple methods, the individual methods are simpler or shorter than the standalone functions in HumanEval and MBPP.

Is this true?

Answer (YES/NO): NO